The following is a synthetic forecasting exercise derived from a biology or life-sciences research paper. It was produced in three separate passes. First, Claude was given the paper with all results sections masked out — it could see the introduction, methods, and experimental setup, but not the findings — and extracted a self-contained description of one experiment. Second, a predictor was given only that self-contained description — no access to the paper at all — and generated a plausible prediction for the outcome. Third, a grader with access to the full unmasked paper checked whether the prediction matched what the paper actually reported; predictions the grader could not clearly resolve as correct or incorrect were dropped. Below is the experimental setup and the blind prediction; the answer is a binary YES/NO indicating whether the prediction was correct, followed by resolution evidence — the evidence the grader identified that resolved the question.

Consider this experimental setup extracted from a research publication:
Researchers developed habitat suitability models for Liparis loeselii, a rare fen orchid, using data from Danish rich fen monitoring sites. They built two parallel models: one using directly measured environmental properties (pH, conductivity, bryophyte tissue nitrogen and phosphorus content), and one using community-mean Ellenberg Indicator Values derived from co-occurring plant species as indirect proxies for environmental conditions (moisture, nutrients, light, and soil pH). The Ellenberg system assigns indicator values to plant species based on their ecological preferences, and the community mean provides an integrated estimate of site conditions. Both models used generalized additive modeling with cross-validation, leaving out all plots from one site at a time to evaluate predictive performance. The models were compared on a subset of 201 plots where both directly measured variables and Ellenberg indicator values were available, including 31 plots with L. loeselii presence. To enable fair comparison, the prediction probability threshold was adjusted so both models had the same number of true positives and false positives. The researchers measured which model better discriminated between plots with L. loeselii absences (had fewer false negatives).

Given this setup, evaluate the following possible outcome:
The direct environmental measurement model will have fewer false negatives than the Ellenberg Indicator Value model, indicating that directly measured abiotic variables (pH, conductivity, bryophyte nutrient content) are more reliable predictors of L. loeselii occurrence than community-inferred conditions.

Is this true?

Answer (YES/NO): NO